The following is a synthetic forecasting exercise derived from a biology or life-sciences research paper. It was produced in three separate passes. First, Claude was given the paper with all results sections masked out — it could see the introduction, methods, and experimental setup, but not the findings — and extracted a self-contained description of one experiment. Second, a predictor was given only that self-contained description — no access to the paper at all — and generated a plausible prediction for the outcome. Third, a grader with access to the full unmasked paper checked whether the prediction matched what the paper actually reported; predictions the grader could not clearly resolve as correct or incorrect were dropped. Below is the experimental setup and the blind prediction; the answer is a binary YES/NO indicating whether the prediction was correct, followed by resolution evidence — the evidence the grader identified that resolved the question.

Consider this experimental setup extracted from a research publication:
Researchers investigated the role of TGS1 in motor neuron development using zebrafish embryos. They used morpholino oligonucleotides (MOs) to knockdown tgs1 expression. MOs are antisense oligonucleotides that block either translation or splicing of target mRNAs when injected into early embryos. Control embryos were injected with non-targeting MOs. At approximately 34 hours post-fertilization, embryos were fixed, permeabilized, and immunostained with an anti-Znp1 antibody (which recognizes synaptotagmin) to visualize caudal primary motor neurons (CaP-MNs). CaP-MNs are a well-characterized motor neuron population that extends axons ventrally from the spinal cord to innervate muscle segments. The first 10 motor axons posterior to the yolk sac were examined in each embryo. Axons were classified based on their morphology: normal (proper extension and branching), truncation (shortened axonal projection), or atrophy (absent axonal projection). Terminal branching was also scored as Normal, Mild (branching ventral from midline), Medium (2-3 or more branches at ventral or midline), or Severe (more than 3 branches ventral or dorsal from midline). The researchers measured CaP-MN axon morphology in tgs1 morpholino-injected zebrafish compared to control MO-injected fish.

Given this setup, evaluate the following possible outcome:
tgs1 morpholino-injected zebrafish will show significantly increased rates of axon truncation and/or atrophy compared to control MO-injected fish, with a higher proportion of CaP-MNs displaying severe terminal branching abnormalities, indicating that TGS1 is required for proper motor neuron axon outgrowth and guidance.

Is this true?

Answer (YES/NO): YES